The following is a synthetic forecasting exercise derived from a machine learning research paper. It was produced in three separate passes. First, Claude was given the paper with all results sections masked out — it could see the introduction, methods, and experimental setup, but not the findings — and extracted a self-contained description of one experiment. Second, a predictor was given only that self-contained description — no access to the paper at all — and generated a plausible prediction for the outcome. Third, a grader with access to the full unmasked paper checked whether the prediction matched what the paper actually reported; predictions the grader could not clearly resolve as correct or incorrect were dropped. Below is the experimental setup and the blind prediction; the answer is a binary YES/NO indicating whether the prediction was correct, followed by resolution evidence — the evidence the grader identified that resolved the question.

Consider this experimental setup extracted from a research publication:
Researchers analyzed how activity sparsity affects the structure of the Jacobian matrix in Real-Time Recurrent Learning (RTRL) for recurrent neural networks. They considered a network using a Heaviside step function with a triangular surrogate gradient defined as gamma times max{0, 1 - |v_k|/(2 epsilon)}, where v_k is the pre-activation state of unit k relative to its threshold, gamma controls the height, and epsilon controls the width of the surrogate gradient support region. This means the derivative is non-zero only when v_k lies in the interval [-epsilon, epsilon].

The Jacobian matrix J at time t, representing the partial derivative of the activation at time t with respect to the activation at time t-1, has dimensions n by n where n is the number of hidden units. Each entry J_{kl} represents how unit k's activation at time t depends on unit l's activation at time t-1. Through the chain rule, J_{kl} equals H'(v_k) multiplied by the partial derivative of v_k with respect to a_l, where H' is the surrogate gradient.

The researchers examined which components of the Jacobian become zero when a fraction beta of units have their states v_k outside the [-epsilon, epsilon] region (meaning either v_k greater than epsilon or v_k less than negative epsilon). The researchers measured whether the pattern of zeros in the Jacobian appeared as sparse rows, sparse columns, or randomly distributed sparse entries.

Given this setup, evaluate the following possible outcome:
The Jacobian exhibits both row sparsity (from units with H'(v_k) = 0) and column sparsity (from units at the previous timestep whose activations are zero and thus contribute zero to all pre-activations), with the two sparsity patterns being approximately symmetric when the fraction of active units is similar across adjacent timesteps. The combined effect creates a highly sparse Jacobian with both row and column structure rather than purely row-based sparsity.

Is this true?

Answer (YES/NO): NO